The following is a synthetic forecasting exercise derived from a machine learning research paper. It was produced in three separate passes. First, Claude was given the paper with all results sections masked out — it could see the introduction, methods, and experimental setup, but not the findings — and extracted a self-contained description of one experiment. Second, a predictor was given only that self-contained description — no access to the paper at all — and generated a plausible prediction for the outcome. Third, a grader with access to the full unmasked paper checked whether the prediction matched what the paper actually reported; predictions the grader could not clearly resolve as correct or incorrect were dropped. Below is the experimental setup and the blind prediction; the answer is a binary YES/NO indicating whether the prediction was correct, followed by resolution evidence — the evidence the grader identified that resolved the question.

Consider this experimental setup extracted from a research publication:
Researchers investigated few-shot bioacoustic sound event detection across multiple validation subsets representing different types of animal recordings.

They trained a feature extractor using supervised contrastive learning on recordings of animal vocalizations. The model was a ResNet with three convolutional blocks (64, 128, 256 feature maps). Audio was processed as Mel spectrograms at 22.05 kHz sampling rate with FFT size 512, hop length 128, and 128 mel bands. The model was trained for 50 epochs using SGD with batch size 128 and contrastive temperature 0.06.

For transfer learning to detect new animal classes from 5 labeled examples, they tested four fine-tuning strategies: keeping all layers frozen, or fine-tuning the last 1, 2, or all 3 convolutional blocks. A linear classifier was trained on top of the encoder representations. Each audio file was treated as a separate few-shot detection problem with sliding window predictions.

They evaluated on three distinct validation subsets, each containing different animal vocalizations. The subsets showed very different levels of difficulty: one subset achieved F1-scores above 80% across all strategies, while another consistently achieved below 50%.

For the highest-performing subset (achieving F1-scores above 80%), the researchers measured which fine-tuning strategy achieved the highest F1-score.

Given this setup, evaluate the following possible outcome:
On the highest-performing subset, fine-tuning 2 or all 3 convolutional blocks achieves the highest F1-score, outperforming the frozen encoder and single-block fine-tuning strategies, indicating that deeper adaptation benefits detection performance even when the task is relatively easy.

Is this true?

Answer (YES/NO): YES